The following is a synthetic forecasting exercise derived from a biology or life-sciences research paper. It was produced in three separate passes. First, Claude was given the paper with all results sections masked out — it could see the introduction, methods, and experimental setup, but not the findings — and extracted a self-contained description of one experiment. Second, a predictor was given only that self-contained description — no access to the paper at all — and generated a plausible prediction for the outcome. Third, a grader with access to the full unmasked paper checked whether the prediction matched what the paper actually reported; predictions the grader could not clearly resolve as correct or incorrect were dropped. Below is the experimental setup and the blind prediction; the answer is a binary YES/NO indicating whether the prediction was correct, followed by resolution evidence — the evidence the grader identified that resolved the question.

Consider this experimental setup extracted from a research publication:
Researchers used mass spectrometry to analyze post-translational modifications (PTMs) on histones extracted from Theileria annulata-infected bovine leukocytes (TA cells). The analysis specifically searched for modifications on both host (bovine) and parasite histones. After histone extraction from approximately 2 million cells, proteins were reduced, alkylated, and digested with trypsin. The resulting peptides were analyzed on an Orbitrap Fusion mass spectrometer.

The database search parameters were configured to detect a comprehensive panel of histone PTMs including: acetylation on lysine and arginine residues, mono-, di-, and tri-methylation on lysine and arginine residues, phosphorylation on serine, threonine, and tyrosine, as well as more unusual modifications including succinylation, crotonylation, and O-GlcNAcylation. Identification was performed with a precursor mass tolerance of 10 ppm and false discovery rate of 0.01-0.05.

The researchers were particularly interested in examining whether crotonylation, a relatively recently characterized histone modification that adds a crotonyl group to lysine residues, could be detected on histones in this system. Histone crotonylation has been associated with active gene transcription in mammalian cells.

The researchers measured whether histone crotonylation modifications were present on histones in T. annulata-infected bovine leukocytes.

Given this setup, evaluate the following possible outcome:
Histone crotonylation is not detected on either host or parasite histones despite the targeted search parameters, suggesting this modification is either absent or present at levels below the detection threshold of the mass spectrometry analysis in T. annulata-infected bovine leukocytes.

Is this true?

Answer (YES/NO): NO